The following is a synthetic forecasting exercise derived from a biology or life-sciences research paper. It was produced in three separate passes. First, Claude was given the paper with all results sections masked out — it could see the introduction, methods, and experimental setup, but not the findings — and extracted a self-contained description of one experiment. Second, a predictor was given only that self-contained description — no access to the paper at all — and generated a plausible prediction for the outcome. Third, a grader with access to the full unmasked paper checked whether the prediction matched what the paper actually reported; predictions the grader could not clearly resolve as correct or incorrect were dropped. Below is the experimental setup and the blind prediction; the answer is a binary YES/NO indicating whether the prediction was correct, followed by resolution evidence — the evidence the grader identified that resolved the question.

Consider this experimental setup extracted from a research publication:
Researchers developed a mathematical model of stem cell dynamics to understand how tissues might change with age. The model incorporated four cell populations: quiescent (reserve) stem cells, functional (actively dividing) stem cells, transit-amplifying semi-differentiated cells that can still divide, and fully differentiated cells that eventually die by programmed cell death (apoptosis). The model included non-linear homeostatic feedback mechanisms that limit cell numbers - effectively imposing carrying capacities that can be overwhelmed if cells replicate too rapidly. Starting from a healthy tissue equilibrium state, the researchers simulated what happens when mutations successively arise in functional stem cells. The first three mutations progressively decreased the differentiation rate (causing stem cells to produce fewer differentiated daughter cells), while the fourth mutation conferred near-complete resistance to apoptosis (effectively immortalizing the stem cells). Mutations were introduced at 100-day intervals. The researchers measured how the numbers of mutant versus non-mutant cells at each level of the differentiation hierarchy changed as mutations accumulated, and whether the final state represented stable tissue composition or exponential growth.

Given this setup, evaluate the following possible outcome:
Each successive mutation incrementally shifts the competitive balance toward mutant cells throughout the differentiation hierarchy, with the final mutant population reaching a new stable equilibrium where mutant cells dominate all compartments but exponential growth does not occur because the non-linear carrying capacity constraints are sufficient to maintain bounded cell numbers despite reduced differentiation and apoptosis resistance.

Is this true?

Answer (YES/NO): YES